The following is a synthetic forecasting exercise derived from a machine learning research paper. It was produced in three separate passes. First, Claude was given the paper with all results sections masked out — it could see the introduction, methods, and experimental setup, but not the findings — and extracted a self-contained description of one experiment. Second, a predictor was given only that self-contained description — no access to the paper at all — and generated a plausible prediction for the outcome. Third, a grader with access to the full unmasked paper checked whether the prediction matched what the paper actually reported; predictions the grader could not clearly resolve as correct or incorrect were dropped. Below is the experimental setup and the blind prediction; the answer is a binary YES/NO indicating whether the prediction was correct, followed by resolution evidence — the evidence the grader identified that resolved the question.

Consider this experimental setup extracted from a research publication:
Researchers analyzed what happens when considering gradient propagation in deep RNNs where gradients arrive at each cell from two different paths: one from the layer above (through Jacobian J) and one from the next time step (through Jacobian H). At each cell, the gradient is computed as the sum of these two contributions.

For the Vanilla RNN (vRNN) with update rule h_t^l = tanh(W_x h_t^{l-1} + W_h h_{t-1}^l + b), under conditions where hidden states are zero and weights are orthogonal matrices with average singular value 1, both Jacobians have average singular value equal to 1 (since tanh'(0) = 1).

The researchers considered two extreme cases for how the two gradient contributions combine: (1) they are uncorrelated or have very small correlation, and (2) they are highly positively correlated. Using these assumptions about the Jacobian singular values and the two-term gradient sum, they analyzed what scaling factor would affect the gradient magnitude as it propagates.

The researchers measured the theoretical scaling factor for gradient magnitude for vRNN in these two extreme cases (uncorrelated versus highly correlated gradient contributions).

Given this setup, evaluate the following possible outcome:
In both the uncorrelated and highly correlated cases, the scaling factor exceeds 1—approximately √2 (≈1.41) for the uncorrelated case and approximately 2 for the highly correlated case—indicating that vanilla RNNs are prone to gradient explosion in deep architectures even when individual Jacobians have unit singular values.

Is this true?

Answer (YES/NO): YES